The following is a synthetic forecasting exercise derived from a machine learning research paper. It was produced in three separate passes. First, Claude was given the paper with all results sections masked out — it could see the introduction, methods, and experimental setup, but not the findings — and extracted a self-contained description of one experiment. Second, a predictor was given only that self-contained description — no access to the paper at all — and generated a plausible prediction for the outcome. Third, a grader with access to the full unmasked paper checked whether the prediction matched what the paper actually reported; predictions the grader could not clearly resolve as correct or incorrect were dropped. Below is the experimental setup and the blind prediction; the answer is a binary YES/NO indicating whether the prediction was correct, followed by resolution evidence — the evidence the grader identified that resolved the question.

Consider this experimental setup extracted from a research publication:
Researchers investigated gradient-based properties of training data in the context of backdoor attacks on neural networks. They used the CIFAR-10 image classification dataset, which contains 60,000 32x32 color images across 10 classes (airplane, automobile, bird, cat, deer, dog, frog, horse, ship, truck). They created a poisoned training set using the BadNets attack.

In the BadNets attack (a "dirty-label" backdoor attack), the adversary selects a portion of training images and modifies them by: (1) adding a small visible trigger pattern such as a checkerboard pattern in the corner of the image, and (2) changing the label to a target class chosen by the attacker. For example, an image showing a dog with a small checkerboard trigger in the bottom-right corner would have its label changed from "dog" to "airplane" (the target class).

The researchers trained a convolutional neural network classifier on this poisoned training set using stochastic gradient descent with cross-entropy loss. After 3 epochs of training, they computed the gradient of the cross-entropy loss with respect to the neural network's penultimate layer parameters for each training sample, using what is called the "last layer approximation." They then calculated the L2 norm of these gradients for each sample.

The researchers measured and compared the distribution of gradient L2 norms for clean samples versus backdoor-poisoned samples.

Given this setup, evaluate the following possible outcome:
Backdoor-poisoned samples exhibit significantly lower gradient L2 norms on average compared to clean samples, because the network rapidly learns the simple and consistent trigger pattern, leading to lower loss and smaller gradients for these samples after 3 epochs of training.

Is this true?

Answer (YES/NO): NO